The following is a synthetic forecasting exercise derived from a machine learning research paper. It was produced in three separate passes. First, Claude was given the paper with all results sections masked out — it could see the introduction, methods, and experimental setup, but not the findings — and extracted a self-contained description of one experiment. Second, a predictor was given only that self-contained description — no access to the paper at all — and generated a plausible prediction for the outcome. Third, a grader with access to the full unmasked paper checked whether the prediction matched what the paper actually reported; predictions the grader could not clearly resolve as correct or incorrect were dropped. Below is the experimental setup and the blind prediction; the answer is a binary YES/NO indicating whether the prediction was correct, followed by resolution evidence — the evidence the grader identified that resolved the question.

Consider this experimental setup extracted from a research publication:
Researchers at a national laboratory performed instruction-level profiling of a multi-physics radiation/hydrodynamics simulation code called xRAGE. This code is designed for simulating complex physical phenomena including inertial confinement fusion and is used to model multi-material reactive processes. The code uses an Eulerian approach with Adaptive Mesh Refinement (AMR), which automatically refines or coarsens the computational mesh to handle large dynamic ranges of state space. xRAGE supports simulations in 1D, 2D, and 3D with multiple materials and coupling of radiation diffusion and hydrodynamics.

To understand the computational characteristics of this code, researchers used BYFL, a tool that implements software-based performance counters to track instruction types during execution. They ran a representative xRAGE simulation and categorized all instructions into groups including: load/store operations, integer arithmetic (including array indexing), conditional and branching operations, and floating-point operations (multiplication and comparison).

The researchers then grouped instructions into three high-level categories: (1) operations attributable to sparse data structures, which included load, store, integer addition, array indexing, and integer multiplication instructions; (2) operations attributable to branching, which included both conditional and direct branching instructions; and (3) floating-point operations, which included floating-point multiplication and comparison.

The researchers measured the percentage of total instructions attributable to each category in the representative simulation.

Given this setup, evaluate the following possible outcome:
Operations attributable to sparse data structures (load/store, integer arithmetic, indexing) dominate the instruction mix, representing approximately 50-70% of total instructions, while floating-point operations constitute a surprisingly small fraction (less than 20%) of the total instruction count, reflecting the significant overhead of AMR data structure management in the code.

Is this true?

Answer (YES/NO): YES